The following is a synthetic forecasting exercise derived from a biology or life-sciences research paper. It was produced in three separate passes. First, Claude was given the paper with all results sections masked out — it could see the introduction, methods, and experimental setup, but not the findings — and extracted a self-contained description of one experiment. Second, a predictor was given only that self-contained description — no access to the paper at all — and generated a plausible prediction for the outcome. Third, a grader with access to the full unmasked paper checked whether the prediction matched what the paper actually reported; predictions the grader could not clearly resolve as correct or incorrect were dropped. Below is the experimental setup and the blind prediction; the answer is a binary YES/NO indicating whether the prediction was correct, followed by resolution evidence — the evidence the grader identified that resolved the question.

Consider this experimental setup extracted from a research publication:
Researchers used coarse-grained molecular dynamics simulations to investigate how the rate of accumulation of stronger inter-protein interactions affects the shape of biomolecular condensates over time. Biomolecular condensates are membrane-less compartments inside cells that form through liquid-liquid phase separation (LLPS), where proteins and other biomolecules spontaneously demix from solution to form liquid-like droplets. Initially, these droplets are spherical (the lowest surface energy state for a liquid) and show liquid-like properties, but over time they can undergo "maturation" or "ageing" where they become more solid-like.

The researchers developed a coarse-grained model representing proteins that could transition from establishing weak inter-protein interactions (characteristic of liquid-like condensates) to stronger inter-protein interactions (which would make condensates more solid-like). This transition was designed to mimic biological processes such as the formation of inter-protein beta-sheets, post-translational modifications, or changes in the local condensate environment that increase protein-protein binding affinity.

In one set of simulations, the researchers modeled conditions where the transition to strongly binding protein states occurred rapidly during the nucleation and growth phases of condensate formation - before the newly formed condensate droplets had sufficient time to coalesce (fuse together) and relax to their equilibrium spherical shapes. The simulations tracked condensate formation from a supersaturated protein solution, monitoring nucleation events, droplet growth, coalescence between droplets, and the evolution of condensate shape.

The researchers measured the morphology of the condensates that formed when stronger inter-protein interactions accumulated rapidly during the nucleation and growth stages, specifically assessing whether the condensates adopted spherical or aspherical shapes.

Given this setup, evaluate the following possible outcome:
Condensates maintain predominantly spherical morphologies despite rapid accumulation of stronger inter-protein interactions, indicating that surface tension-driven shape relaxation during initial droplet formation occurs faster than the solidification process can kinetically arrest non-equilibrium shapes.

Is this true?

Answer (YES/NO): NO